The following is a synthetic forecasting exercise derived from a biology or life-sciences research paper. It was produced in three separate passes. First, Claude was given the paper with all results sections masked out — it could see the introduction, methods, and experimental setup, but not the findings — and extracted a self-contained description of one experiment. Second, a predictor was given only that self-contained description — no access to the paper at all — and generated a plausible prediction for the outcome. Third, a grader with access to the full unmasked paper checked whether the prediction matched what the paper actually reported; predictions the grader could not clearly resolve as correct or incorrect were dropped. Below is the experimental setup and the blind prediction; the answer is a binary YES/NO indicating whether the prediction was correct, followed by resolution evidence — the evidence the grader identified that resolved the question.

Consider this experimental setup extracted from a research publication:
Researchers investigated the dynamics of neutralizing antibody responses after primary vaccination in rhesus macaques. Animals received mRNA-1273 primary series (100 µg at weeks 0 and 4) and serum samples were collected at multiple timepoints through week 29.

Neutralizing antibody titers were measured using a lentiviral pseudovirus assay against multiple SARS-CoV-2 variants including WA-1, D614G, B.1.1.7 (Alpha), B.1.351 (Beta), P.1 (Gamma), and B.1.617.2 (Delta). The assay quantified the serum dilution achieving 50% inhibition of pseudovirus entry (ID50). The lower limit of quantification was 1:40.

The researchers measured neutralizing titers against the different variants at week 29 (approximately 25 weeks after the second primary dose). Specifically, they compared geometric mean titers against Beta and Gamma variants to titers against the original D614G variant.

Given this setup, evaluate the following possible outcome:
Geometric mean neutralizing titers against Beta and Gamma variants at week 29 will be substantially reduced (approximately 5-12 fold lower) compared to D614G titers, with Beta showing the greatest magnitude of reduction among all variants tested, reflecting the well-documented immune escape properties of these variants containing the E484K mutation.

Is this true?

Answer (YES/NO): NO